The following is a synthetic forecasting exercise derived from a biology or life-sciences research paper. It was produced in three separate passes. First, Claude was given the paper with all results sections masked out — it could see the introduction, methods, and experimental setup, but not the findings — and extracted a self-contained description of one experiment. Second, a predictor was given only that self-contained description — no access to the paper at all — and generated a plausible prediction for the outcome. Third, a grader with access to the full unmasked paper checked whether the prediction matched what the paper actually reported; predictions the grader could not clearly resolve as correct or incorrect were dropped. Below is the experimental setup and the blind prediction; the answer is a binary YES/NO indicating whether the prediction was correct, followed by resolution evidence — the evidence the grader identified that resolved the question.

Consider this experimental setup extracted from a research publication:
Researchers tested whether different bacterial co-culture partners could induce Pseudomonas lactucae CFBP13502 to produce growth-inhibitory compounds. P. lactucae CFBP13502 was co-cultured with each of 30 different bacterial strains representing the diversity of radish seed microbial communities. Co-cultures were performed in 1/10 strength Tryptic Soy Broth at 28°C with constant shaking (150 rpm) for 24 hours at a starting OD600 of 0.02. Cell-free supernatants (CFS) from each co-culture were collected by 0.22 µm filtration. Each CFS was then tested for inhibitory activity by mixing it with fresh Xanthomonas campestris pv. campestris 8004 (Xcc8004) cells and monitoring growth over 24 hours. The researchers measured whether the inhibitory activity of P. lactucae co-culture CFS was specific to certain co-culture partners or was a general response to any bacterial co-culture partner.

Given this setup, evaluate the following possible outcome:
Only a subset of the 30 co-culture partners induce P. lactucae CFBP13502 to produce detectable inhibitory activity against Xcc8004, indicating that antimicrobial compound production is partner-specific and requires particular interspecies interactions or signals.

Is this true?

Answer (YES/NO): YES